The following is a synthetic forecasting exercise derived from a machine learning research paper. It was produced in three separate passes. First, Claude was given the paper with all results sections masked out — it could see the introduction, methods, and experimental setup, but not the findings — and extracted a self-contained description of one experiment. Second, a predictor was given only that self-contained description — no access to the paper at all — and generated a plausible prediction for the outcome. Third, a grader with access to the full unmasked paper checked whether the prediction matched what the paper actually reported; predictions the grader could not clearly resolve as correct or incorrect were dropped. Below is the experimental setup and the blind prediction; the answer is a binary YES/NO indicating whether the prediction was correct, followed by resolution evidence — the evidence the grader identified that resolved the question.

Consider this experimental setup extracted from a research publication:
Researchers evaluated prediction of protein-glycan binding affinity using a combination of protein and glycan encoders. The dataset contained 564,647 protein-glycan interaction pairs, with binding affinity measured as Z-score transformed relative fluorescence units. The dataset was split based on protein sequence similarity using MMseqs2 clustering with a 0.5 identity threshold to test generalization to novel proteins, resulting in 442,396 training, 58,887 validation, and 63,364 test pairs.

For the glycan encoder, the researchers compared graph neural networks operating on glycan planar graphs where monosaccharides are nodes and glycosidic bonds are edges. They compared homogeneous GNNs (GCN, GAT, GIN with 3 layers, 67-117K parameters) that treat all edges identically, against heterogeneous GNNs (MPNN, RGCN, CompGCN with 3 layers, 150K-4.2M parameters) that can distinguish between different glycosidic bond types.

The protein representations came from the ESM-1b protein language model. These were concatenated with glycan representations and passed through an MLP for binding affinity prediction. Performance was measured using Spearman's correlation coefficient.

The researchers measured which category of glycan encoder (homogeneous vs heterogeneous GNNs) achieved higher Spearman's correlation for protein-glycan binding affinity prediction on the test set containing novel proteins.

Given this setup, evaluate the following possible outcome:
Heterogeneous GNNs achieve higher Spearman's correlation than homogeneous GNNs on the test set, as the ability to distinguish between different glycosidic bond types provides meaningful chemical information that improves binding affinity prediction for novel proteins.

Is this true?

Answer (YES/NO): NO